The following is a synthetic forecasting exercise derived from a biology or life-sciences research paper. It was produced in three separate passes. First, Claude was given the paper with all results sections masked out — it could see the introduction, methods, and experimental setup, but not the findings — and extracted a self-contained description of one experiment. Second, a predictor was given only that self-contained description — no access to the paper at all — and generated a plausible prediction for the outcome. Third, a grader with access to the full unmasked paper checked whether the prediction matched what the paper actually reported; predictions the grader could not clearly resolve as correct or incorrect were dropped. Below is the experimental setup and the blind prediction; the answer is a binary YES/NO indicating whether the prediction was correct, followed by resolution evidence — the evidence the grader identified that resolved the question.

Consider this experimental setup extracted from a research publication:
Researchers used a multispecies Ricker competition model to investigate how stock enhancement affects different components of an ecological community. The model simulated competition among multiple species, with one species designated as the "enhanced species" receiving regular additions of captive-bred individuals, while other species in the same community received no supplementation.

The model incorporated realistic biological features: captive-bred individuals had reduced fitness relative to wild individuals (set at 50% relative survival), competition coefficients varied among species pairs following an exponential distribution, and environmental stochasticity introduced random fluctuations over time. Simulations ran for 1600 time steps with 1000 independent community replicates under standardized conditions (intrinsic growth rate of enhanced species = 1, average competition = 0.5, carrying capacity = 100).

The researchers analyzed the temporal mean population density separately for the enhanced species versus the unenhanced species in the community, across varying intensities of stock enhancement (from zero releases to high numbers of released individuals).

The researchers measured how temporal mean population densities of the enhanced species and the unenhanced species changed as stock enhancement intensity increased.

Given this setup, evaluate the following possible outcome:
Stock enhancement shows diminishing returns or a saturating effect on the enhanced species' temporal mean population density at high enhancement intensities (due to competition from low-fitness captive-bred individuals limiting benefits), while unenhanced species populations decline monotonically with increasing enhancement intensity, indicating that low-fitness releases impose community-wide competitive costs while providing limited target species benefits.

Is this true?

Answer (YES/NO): NO